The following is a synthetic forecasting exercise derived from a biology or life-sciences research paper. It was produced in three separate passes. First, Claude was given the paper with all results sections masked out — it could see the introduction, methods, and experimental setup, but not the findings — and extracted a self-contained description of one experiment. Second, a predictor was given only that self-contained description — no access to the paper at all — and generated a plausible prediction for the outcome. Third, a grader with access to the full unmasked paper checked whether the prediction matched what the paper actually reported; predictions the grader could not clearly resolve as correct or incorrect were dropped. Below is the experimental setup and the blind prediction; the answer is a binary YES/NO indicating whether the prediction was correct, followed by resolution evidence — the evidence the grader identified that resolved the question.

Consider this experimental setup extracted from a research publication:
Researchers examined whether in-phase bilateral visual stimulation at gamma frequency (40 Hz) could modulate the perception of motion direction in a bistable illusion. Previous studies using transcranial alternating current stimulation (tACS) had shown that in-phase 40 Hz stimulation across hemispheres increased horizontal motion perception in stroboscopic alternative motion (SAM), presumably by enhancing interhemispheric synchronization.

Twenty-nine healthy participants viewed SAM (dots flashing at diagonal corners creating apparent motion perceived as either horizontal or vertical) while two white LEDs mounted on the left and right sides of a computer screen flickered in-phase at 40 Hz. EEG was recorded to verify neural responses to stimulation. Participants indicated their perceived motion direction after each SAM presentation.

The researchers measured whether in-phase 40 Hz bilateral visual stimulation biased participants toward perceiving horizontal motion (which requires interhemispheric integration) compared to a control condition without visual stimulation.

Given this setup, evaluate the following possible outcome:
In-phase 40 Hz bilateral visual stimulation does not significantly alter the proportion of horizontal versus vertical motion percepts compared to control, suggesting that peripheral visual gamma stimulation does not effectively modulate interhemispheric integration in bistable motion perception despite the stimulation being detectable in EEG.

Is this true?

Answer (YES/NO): YES